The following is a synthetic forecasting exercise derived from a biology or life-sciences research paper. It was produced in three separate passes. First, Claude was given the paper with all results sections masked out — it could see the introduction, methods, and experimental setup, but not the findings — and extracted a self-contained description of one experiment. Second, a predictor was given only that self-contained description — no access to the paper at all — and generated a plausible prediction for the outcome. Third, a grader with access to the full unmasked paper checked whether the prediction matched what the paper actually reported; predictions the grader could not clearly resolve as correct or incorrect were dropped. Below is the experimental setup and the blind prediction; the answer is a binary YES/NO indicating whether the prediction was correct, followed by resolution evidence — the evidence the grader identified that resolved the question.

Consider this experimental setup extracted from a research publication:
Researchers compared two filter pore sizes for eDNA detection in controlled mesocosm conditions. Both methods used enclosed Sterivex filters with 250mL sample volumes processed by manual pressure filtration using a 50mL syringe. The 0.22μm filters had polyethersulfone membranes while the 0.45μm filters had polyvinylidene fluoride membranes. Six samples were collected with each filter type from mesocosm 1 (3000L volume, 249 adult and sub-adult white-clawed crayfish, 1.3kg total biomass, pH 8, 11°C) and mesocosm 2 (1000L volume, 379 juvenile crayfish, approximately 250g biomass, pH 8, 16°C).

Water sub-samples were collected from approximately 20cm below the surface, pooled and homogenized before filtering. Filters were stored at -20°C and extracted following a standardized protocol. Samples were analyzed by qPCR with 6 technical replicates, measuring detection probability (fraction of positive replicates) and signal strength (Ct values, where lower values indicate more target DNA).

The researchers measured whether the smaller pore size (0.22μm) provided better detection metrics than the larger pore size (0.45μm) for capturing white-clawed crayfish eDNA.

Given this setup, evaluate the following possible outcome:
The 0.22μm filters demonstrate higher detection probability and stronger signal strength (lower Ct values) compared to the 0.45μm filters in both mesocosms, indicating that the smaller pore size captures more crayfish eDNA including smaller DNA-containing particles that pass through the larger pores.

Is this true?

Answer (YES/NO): NO